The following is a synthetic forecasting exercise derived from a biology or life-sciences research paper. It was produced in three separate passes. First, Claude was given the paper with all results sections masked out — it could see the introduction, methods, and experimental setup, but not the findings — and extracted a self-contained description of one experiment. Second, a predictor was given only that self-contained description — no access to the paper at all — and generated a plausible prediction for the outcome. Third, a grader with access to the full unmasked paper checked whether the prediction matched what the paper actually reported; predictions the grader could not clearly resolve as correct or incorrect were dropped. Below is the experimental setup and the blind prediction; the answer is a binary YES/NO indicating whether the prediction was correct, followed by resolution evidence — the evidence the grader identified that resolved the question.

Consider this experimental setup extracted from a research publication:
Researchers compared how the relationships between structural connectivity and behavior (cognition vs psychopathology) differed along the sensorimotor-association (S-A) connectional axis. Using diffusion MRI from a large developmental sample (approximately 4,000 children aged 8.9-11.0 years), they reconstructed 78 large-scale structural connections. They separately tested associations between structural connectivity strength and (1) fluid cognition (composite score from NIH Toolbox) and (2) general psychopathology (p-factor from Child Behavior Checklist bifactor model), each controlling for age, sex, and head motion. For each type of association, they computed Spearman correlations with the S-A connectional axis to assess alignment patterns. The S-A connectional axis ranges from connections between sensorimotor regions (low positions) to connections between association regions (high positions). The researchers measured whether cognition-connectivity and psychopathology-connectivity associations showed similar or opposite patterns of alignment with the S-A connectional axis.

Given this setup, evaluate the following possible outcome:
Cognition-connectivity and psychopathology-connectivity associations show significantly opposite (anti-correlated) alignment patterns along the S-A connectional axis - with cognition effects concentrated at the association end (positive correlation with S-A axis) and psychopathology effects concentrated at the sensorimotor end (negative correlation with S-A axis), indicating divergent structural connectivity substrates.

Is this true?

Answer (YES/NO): NO